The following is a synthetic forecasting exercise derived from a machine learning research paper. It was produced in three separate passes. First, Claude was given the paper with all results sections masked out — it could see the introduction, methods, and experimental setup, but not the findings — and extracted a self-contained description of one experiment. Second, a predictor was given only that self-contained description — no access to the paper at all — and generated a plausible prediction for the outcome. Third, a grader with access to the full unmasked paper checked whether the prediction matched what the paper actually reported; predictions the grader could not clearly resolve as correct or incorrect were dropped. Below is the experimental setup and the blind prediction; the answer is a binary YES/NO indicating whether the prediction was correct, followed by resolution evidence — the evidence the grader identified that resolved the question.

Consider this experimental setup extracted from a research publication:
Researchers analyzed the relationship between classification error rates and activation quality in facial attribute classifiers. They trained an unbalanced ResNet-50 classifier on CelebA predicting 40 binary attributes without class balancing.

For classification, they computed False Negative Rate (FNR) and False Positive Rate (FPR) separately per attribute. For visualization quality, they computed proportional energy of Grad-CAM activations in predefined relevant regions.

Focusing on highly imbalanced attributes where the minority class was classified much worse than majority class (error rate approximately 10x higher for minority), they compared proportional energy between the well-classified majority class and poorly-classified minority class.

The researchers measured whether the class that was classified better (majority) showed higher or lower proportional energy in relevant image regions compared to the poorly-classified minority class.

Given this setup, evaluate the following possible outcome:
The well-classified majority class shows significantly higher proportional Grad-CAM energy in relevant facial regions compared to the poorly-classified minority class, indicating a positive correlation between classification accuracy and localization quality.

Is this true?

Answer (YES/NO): NO